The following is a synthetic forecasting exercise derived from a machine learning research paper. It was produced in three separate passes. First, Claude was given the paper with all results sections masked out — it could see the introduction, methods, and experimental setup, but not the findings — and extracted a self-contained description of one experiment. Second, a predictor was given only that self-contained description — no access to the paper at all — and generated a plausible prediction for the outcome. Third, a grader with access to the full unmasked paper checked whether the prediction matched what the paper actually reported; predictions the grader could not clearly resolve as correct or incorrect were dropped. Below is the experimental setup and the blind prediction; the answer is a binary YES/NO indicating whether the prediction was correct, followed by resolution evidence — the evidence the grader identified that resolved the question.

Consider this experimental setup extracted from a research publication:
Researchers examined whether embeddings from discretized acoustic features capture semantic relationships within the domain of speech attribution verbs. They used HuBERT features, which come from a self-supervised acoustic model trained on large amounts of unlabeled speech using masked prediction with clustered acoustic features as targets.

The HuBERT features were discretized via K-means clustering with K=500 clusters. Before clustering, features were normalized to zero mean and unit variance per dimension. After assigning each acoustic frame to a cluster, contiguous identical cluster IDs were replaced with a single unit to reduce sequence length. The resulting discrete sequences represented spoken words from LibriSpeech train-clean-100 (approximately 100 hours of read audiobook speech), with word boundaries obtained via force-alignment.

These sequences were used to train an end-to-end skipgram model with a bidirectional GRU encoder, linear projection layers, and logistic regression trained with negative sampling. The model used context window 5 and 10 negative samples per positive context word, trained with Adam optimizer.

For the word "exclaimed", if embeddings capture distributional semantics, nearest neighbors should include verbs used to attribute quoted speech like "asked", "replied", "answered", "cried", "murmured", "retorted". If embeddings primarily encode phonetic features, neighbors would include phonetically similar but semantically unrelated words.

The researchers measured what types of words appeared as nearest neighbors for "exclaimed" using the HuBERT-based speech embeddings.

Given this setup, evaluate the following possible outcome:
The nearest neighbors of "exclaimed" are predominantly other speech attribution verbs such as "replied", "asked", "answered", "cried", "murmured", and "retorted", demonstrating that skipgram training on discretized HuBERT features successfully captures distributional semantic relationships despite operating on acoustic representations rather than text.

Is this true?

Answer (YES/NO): YES